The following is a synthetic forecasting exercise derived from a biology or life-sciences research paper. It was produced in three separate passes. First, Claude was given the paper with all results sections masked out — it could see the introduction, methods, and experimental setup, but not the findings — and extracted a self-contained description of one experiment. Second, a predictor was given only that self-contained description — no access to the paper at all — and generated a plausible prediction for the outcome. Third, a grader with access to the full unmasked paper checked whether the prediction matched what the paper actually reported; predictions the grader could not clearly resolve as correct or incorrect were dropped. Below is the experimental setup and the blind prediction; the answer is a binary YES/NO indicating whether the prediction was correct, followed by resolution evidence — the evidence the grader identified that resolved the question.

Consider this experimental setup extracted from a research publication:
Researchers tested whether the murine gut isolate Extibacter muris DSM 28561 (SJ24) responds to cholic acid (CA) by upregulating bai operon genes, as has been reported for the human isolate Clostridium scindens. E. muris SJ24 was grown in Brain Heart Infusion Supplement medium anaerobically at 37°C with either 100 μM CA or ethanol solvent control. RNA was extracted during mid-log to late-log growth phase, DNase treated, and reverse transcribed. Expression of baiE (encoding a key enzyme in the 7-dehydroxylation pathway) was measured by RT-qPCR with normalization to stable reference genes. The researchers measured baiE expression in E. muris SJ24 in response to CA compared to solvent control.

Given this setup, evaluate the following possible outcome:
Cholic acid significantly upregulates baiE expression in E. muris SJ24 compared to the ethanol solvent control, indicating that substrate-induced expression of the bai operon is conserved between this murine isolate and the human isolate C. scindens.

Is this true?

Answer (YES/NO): NO